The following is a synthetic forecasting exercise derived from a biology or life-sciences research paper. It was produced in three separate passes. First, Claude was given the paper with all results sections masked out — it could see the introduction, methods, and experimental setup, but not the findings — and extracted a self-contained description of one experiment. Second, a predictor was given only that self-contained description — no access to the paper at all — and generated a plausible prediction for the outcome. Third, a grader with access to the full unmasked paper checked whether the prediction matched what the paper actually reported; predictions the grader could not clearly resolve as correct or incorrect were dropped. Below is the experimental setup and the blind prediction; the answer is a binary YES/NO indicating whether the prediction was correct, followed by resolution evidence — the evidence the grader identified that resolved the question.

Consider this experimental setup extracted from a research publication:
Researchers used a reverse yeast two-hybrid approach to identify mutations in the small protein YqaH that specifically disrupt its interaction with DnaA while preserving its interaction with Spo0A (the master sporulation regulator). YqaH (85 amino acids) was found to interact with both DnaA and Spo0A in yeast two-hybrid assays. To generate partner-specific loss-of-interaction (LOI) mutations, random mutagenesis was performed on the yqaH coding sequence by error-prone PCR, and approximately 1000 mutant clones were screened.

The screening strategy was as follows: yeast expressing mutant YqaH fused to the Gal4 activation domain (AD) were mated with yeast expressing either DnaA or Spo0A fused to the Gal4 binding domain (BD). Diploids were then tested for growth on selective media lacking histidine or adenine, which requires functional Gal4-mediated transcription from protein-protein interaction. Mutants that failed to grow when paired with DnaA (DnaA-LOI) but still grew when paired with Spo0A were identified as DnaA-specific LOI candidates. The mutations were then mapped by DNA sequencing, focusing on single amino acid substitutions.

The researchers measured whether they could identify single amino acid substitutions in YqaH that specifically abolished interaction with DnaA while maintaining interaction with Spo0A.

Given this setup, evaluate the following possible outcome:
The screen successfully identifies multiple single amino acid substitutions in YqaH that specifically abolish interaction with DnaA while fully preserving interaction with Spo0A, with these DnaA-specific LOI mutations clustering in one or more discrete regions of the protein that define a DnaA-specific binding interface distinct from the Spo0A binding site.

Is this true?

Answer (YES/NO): NO